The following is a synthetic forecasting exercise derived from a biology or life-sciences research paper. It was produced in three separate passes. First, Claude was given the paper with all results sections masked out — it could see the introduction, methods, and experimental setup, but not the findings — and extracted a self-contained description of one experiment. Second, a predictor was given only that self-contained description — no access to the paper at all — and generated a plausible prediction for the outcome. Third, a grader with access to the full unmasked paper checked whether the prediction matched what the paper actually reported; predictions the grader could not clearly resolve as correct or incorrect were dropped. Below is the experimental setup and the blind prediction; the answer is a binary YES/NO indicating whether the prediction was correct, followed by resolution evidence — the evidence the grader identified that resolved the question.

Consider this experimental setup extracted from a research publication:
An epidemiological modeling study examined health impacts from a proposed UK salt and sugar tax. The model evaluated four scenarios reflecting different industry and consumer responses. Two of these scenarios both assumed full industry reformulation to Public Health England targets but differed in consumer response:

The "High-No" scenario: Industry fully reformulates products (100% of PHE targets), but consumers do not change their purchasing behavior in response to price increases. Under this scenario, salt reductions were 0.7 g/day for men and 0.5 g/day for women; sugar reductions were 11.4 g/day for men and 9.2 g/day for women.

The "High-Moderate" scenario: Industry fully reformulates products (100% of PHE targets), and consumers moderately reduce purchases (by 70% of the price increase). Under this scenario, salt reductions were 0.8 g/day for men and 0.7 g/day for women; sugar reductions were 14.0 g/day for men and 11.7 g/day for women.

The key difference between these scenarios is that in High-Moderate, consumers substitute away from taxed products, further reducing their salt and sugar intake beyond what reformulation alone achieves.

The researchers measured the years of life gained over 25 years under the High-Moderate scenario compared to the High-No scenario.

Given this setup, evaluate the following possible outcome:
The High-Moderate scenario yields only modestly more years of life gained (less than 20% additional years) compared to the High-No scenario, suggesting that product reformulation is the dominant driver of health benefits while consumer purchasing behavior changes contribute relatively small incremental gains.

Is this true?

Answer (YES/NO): NO